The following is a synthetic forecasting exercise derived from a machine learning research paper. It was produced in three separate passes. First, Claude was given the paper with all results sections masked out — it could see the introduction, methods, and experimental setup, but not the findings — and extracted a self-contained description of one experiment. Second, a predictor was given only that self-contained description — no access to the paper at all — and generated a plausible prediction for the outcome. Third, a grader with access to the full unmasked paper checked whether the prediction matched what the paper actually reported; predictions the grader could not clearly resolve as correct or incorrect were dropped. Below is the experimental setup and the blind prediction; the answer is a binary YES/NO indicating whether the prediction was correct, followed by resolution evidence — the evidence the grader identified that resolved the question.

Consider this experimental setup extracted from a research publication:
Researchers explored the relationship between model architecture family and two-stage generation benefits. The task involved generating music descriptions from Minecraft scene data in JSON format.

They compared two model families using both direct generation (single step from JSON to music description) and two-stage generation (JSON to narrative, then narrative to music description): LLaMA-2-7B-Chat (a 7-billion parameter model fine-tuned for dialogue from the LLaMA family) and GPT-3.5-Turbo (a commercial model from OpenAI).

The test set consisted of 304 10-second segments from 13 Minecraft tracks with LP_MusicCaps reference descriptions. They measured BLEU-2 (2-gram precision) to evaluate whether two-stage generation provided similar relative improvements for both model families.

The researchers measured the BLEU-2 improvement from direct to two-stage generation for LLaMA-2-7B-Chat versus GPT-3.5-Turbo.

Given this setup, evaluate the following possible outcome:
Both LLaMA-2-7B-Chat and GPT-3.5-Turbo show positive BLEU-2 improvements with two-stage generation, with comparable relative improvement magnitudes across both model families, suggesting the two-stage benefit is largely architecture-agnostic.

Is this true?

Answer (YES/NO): NO